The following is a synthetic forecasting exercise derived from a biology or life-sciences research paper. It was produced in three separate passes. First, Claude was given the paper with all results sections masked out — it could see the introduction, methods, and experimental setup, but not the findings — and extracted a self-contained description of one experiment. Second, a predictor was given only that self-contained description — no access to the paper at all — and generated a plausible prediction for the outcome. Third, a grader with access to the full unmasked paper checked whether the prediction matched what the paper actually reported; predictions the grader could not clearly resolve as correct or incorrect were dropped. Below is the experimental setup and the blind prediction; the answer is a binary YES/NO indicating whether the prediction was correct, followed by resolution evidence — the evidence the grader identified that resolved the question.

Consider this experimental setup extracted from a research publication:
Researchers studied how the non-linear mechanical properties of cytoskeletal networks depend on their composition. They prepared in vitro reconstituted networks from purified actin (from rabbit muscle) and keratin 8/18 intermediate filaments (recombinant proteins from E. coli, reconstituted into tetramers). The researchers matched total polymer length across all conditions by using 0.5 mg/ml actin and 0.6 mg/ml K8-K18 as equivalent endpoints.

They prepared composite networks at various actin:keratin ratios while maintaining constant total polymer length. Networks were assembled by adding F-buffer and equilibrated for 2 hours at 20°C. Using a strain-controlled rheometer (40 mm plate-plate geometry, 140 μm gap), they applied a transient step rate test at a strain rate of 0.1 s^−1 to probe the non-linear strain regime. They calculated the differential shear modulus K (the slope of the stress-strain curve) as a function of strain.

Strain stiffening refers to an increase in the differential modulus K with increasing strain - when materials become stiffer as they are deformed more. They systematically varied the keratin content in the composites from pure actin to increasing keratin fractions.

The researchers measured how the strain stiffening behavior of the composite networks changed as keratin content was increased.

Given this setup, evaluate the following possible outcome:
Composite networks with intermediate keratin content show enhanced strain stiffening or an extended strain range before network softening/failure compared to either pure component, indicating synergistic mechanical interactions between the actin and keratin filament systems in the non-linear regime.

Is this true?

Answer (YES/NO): NO